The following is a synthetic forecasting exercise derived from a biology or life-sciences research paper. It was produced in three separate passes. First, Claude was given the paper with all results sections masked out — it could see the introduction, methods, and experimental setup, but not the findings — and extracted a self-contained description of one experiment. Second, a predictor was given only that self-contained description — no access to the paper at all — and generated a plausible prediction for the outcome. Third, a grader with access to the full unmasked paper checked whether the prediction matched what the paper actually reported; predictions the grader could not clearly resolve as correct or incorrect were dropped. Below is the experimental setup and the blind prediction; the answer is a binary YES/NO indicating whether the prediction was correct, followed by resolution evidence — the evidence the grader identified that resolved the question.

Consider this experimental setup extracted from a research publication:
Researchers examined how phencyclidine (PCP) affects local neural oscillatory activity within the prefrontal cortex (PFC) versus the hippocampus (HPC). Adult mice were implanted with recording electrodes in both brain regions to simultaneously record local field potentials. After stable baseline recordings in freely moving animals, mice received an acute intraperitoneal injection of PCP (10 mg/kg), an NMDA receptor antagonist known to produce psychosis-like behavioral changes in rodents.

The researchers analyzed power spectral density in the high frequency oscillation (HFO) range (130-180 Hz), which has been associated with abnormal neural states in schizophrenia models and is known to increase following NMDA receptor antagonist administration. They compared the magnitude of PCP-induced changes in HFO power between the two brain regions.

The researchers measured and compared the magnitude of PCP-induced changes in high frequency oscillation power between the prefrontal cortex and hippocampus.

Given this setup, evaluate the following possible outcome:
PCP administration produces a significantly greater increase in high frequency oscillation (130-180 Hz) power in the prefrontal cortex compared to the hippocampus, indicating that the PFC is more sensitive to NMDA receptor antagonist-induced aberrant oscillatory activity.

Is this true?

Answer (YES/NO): YES